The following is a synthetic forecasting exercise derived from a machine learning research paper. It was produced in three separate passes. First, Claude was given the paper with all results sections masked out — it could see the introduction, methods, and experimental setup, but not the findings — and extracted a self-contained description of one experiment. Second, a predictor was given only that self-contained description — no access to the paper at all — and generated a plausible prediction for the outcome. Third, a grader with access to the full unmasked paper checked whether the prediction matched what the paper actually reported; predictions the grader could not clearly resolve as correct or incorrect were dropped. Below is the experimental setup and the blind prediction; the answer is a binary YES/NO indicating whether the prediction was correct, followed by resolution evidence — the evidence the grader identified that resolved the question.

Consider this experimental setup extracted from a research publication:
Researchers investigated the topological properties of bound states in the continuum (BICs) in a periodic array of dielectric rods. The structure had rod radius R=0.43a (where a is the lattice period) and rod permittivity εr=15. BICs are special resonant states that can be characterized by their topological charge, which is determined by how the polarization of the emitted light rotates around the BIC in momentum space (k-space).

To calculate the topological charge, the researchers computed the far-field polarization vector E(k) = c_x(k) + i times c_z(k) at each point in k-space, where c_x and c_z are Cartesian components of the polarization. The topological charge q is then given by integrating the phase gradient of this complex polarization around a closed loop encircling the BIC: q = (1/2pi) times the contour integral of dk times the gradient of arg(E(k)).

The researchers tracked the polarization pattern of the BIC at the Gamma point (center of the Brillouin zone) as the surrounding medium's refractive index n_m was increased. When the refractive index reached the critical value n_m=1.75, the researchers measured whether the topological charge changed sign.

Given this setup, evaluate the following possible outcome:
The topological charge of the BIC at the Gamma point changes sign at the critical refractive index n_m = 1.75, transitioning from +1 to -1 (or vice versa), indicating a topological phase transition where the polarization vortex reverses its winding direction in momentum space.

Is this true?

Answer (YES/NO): NO